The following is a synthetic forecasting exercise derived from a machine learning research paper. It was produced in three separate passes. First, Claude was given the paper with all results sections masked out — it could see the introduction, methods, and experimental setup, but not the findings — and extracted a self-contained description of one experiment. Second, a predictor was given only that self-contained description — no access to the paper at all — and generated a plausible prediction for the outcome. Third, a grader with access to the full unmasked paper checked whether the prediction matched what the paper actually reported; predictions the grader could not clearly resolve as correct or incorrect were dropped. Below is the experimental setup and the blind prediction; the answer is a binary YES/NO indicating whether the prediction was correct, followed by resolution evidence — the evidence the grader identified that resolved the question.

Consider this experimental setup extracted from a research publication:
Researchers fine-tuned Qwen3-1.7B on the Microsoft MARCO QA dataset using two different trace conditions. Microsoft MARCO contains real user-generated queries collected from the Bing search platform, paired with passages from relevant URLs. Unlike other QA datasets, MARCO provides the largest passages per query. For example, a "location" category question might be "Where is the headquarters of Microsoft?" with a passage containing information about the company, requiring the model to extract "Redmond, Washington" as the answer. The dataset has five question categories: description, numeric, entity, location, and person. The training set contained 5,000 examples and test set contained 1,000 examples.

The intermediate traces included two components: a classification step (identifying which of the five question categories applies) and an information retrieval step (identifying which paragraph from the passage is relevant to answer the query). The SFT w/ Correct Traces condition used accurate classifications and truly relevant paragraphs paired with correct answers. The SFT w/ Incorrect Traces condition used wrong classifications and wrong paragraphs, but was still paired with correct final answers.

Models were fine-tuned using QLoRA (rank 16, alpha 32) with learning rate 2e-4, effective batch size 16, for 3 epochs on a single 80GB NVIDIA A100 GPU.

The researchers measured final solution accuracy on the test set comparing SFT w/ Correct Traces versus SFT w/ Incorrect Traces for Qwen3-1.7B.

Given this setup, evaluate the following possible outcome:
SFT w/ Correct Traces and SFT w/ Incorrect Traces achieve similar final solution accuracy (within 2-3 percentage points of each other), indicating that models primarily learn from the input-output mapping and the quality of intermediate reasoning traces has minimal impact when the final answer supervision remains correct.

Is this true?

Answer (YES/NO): NO